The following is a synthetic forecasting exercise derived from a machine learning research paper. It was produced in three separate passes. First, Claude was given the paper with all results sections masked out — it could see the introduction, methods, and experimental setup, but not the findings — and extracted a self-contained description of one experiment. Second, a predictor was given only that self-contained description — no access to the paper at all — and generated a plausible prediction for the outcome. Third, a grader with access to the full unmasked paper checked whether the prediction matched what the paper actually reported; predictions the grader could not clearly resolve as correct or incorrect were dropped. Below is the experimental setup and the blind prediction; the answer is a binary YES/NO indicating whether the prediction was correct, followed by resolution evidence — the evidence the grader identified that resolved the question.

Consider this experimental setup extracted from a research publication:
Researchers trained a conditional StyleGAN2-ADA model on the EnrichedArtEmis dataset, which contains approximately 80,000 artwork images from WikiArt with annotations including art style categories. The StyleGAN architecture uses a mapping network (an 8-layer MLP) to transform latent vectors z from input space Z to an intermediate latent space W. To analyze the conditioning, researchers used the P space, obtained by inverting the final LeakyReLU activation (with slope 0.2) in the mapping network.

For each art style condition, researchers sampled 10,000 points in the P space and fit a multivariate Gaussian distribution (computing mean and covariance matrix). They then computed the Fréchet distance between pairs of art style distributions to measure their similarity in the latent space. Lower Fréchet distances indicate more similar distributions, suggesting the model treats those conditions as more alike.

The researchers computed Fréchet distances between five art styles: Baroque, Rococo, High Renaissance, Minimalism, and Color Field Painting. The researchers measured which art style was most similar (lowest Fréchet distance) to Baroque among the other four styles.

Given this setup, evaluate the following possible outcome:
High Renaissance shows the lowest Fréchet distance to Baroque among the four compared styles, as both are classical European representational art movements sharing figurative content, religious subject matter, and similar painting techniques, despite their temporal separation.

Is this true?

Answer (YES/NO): NO